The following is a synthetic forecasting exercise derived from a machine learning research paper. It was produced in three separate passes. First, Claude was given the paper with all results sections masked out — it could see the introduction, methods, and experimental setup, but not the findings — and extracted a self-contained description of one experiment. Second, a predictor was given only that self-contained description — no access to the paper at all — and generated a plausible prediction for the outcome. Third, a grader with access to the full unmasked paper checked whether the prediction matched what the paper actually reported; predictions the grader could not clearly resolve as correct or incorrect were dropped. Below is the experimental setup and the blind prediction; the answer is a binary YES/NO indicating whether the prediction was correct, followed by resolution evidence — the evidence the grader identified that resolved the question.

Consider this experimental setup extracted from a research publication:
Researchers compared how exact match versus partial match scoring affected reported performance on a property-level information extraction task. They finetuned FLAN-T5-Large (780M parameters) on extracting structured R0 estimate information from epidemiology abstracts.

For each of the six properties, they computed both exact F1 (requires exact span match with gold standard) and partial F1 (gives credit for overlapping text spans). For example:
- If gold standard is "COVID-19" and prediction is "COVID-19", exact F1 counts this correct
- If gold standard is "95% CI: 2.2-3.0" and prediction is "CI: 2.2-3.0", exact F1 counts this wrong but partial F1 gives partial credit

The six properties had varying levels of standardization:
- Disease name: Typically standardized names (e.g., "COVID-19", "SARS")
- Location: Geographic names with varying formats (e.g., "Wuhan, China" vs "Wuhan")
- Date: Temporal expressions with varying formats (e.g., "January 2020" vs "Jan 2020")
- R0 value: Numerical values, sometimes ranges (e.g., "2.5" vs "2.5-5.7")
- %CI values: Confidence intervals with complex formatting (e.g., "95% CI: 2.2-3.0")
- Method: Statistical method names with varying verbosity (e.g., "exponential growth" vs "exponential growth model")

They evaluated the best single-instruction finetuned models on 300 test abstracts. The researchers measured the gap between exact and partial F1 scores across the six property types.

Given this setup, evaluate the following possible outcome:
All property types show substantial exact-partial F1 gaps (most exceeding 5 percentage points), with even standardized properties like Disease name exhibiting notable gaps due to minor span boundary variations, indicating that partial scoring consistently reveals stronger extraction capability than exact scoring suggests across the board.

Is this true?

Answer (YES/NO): NO